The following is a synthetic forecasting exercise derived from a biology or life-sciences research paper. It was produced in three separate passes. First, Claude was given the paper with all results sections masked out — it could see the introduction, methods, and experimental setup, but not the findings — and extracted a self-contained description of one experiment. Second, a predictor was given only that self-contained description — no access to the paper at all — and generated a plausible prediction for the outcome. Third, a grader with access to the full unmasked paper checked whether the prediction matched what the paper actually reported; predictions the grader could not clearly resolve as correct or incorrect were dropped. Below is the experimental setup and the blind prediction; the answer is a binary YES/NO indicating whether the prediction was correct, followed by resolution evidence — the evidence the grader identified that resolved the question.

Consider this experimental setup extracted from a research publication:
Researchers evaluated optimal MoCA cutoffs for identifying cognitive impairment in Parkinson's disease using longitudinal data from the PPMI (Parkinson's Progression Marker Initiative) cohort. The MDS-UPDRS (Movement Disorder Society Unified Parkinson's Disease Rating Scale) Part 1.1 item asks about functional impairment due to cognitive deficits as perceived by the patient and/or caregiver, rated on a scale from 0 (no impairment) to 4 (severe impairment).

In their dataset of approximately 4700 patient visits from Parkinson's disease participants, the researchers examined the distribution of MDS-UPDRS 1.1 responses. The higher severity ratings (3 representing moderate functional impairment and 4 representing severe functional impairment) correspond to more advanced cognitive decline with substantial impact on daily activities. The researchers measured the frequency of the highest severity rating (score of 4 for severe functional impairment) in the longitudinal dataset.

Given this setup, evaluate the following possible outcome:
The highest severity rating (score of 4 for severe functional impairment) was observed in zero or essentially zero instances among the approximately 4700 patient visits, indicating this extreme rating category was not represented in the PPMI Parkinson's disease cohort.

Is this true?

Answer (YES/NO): NO